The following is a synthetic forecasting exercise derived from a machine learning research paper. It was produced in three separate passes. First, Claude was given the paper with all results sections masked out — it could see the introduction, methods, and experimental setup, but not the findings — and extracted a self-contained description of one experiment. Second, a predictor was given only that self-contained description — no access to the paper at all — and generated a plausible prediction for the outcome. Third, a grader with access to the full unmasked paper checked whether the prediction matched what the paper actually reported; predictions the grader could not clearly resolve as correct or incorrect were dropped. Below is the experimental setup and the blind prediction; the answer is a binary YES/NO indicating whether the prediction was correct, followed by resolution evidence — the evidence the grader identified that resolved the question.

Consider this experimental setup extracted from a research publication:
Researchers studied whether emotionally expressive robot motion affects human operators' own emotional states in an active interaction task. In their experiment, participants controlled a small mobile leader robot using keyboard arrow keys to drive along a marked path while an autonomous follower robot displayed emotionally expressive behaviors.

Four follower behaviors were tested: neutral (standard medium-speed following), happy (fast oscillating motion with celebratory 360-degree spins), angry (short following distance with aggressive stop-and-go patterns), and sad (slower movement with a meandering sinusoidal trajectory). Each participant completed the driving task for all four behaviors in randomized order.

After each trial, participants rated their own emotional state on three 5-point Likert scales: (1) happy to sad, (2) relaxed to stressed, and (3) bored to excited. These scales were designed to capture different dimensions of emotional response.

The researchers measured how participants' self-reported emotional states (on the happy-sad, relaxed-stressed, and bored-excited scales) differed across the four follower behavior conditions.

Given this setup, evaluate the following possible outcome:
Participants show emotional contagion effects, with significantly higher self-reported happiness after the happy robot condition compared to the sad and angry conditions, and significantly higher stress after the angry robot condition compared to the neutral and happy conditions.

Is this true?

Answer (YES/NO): NO